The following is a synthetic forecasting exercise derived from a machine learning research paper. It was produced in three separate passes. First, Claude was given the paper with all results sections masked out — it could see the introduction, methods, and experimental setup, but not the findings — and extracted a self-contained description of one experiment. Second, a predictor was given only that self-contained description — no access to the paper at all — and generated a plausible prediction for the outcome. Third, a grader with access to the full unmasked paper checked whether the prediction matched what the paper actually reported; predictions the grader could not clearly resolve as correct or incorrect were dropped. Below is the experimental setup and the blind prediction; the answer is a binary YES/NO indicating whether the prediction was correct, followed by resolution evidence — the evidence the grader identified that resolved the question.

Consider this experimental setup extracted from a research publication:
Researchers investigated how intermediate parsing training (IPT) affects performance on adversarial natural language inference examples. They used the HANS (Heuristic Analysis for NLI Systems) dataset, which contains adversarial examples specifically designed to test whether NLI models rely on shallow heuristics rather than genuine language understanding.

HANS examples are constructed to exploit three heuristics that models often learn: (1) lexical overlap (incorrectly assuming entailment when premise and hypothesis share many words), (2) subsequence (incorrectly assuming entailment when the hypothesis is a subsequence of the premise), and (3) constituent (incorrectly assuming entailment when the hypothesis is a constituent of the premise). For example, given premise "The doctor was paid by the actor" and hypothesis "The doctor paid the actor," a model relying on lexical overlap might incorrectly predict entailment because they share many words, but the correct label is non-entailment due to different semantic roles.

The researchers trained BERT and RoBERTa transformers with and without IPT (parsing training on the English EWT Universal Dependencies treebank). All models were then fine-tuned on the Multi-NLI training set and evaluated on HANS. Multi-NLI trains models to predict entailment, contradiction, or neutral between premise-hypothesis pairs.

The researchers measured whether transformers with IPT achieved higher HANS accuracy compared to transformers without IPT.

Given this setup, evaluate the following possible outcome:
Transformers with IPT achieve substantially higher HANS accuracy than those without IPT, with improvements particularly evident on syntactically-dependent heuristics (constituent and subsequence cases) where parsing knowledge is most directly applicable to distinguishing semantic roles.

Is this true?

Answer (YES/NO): NO